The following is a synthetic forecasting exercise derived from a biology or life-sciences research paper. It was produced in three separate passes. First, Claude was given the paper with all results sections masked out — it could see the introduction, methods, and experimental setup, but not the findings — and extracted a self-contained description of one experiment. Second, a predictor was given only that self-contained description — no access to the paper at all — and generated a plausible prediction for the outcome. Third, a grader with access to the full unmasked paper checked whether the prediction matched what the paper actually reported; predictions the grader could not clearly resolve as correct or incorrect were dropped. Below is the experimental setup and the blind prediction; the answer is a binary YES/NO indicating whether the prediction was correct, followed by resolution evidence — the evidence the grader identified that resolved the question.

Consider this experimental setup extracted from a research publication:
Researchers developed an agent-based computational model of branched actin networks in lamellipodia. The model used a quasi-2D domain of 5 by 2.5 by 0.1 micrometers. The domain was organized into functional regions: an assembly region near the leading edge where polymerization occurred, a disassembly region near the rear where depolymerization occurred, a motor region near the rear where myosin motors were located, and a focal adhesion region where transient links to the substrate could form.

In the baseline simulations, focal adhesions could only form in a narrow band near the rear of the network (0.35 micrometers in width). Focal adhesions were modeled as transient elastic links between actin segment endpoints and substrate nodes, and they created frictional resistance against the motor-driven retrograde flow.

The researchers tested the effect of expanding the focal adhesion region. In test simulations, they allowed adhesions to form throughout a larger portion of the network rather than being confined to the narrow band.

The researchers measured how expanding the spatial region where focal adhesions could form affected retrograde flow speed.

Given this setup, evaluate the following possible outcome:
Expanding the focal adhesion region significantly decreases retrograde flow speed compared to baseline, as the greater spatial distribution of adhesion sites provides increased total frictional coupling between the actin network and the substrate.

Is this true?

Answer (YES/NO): YES